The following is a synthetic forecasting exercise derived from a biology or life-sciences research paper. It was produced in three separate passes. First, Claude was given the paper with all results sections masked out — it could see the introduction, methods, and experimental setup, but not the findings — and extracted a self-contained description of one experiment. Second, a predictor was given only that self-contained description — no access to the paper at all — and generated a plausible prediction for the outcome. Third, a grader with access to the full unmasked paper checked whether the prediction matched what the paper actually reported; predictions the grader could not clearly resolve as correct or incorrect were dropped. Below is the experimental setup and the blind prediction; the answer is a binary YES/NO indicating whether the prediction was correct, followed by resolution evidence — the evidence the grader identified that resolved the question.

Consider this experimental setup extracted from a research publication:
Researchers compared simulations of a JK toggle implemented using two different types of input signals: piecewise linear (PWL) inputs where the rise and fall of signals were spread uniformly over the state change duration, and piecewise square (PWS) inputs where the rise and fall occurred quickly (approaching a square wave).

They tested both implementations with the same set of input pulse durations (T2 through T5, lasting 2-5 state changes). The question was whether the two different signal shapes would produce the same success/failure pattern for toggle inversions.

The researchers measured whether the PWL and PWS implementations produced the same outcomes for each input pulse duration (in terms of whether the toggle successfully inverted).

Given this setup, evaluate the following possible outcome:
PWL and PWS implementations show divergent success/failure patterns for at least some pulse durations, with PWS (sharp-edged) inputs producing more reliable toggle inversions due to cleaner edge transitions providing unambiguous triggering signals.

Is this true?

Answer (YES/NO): NO